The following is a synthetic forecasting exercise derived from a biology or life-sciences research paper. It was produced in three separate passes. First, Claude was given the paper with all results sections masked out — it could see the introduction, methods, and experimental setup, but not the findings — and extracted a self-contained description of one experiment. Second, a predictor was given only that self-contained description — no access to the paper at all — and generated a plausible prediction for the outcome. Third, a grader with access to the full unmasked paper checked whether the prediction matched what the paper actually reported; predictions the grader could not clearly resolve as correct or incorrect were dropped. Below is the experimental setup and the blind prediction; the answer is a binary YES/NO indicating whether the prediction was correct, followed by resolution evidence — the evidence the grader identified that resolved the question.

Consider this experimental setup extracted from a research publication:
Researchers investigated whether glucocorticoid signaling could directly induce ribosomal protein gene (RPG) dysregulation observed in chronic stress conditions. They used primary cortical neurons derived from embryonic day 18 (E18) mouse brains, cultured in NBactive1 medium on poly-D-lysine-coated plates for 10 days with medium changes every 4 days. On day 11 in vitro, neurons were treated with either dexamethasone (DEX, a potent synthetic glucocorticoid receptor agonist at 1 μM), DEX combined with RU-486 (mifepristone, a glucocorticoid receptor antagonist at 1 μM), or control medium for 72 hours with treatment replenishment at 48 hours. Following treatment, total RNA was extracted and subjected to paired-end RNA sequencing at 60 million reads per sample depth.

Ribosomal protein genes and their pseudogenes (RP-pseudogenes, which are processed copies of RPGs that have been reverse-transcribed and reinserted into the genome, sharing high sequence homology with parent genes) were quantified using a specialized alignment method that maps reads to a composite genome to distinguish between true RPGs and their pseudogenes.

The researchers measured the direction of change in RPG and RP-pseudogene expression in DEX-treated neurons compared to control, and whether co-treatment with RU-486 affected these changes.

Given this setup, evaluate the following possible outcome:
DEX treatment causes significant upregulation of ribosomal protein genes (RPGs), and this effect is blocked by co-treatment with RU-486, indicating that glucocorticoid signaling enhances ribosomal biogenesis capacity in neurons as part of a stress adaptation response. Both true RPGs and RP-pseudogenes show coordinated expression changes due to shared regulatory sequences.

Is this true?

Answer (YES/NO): NO